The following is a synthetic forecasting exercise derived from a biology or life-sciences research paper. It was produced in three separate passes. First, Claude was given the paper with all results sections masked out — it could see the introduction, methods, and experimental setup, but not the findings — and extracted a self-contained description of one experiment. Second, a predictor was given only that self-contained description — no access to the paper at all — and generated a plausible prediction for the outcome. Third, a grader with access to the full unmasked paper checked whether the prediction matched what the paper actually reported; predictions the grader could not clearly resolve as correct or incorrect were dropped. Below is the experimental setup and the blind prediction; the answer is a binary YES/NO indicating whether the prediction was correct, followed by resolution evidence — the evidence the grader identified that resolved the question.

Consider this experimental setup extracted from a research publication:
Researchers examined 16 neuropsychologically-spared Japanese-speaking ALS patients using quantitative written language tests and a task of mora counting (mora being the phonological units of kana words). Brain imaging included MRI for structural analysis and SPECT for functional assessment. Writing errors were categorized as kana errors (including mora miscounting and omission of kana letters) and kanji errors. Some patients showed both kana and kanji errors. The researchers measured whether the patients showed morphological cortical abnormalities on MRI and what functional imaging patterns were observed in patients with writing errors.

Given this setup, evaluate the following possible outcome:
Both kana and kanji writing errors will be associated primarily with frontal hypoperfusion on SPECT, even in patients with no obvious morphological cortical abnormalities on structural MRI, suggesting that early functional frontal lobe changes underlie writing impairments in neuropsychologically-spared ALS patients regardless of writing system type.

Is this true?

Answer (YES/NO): YES